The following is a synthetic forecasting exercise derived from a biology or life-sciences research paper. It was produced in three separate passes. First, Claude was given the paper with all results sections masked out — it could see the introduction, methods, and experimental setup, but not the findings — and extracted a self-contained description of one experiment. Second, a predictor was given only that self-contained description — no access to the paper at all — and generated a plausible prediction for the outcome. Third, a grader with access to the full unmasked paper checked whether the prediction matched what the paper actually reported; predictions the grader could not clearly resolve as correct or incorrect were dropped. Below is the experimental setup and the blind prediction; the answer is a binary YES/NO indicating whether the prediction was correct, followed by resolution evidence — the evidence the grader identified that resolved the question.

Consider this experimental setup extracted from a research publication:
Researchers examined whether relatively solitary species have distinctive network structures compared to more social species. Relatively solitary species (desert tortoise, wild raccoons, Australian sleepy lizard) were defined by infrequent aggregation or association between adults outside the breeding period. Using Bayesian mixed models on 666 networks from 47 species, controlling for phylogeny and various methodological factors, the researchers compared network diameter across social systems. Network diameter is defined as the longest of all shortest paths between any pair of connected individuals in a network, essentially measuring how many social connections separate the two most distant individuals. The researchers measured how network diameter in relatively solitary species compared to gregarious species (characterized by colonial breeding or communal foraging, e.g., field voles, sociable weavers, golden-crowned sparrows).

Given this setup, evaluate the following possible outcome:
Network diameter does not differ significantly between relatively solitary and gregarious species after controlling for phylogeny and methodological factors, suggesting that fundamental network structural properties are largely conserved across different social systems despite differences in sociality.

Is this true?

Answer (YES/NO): YES